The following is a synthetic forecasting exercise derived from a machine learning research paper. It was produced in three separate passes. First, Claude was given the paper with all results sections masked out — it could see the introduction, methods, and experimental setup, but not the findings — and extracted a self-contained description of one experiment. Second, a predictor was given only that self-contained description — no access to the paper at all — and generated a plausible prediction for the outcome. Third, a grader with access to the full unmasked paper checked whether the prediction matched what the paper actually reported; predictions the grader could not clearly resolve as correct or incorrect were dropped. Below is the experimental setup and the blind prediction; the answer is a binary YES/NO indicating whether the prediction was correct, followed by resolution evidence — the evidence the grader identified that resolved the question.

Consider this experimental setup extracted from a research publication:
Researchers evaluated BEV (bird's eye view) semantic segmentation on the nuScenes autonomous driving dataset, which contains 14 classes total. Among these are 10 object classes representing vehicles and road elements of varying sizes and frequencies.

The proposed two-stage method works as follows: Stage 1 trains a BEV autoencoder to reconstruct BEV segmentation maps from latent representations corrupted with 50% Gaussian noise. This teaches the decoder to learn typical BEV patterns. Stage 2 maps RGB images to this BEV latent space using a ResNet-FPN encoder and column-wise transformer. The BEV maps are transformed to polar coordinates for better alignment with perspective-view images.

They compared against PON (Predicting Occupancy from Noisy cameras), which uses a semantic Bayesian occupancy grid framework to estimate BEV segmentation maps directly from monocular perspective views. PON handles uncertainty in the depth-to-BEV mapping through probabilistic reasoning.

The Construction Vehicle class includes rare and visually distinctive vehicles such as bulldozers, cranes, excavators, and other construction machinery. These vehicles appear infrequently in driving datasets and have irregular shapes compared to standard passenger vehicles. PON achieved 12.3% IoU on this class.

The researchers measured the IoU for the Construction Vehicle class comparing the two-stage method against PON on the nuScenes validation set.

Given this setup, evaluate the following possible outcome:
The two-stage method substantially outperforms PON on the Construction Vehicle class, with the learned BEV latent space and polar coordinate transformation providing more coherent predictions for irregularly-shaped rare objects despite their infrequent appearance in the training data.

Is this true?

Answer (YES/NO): NO